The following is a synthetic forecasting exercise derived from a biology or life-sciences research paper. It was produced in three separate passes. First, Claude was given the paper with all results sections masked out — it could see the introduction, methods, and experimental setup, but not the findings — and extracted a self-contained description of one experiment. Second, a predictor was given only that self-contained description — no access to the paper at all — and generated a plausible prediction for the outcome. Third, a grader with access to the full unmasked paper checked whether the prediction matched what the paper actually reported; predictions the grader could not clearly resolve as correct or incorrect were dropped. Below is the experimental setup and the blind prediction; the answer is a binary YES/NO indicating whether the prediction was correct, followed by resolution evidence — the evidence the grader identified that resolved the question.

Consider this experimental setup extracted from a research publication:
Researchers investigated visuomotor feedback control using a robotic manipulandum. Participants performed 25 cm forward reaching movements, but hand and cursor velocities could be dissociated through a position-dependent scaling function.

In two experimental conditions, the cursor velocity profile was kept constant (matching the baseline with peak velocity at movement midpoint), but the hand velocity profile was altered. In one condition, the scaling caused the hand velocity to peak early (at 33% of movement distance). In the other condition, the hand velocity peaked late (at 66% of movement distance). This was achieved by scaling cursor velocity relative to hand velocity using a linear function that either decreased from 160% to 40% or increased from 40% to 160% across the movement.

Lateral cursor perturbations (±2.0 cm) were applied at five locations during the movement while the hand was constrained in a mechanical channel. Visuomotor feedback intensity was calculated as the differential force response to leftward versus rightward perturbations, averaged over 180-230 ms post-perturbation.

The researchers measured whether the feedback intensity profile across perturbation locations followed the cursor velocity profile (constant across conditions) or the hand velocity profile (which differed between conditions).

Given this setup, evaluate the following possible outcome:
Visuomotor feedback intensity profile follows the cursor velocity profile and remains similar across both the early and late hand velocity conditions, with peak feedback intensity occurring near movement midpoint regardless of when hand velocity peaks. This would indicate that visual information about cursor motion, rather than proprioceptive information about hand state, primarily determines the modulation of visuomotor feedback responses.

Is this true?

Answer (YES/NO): NO